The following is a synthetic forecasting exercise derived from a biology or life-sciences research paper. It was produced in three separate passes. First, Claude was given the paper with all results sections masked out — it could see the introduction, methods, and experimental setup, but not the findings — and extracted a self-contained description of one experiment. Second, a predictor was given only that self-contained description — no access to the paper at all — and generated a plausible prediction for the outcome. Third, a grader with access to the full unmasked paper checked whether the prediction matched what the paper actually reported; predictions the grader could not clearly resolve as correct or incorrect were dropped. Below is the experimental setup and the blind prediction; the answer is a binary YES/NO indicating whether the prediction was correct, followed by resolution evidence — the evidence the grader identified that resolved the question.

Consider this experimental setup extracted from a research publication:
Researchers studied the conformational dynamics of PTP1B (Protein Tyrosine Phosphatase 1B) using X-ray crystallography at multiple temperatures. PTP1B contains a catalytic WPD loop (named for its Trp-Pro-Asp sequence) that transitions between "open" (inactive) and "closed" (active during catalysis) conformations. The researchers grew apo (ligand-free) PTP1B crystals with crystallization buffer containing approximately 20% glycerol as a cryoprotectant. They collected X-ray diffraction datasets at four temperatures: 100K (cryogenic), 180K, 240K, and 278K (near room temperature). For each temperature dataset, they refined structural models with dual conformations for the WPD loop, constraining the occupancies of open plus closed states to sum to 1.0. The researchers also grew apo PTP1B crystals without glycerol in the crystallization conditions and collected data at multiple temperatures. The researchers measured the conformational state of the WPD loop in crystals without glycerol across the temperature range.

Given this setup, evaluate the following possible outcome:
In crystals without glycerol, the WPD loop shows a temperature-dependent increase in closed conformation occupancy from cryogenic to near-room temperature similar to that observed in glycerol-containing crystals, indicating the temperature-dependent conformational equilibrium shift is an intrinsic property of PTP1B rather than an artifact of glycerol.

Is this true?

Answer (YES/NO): NO